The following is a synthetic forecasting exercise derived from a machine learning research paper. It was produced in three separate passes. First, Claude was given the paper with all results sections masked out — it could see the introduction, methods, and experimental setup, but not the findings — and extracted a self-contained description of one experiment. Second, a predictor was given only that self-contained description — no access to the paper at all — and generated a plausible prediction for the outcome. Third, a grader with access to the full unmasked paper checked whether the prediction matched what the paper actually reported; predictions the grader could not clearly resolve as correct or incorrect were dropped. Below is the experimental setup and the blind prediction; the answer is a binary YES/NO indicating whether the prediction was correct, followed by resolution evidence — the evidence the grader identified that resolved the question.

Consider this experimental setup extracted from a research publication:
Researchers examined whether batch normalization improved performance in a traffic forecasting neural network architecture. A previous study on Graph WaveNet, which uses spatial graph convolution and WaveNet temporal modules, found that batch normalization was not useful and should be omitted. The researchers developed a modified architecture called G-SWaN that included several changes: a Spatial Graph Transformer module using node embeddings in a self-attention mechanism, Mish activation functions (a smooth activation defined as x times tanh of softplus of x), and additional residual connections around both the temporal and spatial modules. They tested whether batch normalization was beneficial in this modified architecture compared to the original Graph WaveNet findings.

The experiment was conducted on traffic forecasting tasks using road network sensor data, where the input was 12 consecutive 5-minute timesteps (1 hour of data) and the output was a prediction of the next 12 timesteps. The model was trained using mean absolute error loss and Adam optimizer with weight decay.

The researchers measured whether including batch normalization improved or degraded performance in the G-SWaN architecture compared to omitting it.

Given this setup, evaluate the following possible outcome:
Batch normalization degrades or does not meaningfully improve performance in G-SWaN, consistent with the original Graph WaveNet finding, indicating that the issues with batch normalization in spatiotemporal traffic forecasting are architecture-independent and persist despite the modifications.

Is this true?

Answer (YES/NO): NO